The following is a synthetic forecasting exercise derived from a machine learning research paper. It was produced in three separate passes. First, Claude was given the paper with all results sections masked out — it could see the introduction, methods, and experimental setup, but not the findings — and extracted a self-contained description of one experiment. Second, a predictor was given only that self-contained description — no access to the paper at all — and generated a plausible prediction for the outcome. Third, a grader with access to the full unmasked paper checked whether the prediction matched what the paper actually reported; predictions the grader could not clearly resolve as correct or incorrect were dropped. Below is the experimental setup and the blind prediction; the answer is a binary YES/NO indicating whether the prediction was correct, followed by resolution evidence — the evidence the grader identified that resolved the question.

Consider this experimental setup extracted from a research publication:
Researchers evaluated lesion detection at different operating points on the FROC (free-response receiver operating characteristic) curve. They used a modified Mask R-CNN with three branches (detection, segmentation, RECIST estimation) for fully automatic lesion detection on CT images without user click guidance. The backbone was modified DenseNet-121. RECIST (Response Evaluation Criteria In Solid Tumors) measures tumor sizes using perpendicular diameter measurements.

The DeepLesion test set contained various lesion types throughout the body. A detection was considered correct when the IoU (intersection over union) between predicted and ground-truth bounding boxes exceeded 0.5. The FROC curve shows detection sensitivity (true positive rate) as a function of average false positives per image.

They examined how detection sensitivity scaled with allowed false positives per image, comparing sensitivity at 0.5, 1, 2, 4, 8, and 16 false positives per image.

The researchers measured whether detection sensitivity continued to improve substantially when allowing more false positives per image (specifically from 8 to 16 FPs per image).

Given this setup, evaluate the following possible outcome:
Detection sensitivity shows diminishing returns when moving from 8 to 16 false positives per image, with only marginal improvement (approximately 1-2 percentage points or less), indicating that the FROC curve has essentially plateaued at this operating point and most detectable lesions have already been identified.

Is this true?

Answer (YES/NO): YES